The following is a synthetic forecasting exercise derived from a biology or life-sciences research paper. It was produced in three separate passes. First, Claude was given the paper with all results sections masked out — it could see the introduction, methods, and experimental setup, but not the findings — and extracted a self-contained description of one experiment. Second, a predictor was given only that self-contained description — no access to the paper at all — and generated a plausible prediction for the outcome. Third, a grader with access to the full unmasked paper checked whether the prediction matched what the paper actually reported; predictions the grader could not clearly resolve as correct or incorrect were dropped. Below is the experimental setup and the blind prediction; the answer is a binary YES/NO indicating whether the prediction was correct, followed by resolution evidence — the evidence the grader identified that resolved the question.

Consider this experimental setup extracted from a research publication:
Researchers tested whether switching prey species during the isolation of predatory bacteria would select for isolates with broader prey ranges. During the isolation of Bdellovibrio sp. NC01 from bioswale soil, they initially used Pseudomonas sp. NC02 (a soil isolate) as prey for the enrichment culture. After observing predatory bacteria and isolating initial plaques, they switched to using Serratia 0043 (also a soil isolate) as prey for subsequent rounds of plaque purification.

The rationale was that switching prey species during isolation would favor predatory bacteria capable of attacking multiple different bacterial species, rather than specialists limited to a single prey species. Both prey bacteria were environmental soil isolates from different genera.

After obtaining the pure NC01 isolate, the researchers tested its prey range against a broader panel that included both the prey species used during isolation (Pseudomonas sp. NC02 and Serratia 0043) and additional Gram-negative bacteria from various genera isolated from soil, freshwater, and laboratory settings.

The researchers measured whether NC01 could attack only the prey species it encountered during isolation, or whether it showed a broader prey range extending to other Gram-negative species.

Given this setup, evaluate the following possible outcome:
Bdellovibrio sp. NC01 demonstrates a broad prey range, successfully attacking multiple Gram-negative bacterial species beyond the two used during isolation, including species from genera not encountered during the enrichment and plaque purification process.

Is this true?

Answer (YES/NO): NO